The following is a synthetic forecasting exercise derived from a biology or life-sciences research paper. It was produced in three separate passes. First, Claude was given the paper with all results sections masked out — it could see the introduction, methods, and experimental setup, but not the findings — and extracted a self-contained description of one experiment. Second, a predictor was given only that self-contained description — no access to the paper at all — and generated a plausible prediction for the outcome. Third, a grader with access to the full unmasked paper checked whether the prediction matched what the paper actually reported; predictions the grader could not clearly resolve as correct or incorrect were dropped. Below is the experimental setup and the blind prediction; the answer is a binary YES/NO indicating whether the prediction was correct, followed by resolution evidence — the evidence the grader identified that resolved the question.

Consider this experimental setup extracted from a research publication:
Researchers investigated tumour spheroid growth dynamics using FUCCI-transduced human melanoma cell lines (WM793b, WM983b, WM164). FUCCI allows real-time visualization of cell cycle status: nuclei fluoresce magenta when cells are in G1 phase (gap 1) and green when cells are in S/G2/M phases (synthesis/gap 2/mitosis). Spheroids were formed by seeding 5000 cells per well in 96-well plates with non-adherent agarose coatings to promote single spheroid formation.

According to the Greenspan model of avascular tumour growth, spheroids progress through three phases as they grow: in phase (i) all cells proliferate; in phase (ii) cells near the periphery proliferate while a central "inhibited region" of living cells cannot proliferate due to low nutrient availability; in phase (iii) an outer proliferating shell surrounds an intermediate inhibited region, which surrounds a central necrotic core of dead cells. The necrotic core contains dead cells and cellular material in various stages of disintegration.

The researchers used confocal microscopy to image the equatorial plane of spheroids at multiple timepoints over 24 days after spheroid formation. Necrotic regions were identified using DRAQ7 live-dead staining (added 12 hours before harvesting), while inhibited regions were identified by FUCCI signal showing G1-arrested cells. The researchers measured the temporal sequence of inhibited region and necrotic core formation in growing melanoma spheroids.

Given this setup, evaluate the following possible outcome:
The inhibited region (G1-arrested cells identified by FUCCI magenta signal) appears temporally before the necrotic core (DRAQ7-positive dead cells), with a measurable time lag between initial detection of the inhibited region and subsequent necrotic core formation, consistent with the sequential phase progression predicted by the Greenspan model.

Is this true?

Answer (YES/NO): YES